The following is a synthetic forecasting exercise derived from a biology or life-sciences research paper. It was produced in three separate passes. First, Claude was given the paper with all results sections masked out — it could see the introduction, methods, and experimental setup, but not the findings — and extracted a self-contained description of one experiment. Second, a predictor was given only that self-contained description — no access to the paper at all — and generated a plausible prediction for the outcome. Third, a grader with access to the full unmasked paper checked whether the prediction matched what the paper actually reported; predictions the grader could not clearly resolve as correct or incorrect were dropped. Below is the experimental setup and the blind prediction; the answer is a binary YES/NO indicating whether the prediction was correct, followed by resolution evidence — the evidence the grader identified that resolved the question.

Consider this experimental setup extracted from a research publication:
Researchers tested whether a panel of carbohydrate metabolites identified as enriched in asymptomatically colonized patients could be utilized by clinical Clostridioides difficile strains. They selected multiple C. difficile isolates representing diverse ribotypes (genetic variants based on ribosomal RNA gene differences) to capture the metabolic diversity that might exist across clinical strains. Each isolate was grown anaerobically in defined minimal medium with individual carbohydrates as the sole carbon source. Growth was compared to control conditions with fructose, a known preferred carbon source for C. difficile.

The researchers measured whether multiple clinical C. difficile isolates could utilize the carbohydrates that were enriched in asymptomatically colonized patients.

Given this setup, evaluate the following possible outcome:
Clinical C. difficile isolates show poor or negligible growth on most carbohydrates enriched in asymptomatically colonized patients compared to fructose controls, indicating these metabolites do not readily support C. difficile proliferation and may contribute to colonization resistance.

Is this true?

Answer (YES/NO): YES